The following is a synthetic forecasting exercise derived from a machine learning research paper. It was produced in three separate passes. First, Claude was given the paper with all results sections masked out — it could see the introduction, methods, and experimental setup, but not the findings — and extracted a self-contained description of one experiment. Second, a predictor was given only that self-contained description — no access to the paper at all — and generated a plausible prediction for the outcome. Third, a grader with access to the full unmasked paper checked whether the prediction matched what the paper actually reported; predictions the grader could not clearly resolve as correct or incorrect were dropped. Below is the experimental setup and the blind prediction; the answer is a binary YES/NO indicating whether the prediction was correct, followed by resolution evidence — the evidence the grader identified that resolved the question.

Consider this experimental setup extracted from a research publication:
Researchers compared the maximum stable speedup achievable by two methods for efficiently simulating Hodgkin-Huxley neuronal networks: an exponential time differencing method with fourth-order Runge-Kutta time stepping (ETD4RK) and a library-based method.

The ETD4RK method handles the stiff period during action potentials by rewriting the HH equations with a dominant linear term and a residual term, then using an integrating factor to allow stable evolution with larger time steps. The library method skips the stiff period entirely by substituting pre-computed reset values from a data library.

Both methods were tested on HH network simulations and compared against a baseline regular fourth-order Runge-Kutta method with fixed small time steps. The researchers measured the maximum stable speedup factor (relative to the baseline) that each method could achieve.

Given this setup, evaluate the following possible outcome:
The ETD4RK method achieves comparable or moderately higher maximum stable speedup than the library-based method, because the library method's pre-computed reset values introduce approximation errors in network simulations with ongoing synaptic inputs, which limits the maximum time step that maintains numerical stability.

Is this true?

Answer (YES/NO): NO